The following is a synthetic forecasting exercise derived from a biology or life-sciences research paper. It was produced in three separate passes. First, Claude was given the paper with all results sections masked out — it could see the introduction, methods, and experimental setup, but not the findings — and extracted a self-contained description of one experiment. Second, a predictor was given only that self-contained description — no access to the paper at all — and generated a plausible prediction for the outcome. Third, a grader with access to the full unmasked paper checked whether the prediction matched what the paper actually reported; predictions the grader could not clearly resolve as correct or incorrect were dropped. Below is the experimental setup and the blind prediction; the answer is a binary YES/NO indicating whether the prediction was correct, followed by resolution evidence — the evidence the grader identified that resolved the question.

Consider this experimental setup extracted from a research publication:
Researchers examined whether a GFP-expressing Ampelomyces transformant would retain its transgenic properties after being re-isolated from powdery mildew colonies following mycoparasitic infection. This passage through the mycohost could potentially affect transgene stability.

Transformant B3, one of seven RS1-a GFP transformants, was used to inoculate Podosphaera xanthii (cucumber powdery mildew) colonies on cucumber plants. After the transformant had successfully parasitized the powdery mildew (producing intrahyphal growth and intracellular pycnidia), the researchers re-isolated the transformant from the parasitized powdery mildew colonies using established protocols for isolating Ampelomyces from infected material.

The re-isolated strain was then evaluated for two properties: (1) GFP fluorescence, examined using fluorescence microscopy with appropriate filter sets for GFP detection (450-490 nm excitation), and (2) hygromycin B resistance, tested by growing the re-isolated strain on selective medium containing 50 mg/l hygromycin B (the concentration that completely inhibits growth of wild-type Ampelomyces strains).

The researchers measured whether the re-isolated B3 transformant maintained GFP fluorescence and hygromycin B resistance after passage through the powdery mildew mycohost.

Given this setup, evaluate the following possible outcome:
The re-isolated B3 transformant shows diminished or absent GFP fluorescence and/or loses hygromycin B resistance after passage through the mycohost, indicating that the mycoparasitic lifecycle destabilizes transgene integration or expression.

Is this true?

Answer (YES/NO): NO